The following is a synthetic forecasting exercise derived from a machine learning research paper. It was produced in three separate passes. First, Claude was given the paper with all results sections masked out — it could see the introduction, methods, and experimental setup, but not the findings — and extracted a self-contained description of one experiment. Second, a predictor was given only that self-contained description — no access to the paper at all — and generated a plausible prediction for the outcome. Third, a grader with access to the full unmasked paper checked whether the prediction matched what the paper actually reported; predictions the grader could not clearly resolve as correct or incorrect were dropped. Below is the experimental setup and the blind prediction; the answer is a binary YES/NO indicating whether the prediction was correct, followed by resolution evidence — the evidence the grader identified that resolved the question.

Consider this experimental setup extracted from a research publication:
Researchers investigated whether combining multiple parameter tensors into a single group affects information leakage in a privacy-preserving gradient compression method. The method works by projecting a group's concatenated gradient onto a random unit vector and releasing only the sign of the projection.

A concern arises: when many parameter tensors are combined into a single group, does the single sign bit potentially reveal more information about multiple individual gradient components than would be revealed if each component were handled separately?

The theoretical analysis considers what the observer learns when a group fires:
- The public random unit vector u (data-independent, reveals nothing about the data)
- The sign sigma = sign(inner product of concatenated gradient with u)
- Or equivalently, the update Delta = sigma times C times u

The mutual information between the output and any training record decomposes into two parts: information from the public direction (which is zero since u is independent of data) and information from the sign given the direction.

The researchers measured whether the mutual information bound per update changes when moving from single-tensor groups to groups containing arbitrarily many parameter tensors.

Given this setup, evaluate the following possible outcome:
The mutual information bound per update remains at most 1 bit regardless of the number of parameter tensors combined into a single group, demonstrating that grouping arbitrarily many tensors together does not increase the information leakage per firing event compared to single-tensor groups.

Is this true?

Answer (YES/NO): YES